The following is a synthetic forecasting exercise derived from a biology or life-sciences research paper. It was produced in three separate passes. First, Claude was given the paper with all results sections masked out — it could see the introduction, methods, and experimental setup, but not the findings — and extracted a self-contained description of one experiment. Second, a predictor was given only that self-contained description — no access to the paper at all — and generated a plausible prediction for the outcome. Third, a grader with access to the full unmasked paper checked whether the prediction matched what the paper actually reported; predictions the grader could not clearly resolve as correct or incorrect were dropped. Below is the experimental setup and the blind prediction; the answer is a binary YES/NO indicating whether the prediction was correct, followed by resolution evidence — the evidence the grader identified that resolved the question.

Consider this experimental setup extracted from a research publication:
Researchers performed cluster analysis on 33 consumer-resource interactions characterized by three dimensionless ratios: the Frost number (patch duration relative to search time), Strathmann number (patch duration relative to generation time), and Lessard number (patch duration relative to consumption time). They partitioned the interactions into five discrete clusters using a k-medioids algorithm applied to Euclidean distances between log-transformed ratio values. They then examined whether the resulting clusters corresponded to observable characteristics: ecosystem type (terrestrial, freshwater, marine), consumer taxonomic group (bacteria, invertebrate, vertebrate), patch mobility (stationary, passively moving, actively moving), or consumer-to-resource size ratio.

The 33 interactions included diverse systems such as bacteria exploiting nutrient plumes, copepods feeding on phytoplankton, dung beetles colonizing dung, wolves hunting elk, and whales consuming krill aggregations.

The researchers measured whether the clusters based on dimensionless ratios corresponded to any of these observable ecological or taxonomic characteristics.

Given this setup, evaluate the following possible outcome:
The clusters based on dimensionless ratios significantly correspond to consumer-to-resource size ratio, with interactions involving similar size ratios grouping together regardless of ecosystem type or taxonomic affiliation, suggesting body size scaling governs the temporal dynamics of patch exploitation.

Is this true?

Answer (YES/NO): NO